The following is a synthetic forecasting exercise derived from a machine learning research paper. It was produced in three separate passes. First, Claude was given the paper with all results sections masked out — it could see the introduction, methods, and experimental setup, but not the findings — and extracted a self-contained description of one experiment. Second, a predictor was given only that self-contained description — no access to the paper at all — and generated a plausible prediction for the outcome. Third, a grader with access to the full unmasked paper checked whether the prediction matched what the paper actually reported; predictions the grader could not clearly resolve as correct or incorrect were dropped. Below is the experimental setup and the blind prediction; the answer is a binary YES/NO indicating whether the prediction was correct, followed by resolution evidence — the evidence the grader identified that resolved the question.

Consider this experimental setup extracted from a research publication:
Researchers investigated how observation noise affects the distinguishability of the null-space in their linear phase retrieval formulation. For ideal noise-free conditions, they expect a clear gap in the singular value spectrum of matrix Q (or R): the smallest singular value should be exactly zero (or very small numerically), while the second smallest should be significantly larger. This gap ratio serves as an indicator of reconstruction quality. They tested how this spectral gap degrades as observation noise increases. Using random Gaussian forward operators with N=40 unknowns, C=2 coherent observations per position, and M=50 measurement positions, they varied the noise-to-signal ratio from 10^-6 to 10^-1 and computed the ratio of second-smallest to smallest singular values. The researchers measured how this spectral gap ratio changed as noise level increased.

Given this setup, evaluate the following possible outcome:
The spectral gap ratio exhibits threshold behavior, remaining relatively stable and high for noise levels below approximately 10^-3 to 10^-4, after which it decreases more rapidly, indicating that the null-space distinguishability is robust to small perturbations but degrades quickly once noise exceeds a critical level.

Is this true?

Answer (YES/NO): NO